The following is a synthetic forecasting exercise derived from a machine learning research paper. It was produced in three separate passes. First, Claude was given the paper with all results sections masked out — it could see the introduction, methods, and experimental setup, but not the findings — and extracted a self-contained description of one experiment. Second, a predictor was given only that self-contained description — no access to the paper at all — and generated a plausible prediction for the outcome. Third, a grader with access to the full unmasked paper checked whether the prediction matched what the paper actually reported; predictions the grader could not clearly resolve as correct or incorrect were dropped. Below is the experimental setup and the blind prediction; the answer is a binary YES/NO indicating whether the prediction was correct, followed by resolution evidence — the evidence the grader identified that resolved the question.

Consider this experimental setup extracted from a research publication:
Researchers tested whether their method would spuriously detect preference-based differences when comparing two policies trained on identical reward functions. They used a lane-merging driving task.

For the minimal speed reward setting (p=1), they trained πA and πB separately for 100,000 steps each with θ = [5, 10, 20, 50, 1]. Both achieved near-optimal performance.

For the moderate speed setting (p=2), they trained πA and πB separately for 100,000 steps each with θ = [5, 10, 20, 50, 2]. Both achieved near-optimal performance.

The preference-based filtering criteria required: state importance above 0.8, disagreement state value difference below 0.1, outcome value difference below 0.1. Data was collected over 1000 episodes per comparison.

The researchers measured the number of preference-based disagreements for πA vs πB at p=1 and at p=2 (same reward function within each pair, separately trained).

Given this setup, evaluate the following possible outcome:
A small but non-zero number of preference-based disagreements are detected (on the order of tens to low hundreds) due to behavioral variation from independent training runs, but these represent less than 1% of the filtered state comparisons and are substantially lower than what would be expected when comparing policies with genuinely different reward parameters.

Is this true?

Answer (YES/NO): NO